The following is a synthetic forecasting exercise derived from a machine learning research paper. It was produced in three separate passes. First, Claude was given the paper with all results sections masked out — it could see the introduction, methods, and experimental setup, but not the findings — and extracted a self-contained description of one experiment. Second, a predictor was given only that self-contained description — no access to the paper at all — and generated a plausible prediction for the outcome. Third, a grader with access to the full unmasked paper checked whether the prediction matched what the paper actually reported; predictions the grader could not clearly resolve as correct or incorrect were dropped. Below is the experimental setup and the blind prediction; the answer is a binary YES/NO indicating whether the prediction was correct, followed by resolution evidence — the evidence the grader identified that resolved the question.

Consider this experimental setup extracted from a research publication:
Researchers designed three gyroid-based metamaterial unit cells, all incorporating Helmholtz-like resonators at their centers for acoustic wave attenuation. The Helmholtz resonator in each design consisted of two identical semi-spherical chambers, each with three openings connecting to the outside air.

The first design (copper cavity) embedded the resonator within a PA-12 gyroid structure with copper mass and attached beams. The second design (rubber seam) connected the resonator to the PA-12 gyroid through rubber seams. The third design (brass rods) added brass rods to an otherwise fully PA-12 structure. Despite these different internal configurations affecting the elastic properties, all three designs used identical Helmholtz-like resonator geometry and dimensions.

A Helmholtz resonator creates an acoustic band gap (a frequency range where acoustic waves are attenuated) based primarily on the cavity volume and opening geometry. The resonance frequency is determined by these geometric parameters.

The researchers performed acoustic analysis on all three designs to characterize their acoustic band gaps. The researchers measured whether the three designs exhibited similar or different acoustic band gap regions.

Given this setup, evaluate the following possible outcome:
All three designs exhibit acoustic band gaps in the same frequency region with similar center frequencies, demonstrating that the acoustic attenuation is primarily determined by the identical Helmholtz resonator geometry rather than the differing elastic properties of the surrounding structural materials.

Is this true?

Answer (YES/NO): YES